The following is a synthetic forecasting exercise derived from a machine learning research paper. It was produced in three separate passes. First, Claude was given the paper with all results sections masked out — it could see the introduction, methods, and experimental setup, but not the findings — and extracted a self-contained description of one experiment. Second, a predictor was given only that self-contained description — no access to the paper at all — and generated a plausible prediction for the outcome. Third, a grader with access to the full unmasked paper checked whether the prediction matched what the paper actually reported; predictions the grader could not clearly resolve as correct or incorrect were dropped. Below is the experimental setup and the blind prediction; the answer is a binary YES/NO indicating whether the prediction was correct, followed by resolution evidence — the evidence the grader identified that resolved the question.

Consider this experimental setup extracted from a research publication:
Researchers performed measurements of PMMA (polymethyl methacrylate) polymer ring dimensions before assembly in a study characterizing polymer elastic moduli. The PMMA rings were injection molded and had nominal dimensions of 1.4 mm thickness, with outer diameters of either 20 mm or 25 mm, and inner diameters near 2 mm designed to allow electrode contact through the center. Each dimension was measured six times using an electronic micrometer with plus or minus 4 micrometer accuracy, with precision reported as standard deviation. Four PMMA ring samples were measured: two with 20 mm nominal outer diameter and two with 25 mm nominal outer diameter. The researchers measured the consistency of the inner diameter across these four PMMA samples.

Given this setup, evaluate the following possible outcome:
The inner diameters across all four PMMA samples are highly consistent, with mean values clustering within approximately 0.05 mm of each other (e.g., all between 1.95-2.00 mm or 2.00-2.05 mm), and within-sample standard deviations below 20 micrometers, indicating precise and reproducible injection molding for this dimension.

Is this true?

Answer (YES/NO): NO